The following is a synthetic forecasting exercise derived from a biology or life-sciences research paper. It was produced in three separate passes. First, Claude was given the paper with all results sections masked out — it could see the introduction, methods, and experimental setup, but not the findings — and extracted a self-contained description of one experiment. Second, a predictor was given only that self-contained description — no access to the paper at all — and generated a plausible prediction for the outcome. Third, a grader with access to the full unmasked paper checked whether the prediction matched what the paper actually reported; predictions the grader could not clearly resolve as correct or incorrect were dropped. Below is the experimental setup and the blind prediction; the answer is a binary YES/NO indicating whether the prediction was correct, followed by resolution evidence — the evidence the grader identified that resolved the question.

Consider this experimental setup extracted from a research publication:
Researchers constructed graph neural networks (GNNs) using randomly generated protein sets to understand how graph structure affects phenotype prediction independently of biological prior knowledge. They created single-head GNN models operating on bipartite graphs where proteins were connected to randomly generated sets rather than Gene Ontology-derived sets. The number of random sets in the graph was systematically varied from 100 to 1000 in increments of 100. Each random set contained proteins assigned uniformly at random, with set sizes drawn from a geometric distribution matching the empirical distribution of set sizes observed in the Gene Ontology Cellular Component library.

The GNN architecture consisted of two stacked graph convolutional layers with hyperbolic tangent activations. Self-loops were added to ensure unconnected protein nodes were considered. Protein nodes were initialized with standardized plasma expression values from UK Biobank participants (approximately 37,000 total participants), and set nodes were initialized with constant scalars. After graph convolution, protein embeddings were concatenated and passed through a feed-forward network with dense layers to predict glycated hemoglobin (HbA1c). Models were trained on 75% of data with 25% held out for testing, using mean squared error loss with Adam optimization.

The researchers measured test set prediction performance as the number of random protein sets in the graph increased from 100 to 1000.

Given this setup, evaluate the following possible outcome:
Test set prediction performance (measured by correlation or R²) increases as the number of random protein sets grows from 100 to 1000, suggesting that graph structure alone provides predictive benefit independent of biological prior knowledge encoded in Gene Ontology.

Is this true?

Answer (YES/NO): NO